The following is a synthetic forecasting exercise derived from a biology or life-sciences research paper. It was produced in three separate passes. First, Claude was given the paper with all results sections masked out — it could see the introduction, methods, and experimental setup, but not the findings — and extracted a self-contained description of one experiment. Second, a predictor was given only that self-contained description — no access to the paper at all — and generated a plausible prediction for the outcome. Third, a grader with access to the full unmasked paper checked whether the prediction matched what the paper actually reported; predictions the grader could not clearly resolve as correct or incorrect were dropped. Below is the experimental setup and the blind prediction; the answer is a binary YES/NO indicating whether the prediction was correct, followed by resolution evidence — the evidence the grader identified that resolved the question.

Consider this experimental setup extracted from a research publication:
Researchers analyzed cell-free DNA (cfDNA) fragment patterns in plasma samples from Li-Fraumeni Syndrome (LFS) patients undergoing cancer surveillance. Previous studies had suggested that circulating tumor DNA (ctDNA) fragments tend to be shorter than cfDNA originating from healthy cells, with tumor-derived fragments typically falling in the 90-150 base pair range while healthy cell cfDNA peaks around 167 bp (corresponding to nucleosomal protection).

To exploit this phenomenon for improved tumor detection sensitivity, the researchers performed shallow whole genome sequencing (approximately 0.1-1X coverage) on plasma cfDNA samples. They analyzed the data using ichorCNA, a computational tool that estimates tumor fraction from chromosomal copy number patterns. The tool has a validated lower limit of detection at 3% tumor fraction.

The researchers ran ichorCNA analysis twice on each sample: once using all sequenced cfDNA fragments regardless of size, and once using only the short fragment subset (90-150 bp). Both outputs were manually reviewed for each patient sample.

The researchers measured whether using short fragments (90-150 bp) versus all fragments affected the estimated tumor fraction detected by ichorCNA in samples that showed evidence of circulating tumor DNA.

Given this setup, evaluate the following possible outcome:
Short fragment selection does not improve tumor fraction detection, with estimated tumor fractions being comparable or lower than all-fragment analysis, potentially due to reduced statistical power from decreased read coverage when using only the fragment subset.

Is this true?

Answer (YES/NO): NO